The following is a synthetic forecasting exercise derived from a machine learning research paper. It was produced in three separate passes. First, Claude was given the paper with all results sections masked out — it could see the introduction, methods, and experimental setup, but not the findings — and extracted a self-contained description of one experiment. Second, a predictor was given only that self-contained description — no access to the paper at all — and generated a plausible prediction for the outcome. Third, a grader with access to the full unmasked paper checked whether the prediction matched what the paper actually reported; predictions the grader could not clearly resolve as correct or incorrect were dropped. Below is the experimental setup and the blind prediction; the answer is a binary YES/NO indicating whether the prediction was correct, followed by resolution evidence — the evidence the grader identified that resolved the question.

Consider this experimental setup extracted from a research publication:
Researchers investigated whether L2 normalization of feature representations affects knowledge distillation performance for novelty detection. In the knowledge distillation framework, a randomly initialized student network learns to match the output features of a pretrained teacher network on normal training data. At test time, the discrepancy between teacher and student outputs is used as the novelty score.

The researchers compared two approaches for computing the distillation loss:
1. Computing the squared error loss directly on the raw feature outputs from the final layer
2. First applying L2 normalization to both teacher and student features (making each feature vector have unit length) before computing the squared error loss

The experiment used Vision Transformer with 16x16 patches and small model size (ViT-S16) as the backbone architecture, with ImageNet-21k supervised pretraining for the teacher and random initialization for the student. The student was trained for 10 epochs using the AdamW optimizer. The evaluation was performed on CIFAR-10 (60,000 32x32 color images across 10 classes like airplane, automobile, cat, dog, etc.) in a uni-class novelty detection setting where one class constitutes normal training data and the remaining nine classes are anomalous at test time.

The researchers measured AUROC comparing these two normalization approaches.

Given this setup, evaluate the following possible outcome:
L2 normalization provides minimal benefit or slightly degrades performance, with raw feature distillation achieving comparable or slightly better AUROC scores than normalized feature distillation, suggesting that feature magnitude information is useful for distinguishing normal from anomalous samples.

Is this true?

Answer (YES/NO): NO